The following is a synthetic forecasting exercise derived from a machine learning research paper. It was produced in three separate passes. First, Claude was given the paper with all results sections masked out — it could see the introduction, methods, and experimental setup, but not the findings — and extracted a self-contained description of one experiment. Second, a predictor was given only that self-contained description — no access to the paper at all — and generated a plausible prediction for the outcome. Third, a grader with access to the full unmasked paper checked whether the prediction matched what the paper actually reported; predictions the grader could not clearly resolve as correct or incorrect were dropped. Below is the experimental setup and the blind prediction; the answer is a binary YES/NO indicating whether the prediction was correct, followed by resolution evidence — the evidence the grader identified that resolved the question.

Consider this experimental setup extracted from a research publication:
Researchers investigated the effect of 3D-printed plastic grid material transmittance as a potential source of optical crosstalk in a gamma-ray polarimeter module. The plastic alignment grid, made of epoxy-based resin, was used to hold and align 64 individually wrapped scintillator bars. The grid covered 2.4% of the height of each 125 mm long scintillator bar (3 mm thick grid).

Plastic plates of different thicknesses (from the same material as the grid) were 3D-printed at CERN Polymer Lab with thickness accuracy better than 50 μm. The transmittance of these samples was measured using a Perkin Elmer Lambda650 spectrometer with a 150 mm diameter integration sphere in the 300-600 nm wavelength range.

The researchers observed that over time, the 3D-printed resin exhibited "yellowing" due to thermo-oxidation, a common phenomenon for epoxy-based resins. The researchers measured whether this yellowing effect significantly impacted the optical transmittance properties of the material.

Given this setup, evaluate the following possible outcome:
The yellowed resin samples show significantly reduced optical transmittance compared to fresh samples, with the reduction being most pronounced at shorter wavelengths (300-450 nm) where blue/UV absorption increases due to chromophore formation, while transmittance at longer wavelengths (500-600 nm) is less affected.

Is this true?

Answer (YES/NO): NO